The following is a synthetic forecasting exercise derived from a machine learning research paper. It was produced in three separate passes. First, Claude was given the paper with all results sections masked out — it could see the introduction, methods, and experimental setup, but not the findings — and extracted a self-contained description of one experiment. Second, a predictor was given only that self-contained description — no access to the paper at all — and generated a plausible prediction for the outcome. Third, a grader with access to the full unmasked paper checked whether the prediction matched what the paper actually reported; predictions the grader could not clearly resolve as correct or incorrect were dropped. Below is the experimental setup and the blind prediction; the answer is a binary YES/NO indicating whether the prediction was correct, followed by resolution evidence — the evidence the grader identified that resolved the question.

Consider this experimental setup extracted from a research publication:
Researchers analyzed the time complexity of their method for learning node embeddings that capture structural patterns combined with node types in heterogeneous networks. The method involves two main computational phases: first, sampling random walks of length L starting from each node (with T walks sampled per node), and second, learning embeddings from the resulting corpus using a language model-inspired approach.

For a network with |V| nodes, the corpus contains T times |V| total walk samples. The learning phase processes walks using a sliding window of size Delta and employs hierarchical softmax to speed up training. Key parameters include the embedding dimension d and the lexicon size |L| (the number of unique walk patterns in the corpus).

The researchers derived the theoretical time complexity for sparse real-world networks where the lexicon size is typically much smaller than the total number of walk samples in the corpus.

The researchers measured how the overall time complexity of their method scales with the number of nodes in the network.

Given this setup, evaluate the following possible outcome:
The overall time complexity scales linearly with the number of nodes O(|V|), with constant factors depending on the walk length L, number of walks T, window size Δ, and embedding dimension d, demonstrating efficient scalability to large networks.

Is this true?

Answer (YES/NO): NO